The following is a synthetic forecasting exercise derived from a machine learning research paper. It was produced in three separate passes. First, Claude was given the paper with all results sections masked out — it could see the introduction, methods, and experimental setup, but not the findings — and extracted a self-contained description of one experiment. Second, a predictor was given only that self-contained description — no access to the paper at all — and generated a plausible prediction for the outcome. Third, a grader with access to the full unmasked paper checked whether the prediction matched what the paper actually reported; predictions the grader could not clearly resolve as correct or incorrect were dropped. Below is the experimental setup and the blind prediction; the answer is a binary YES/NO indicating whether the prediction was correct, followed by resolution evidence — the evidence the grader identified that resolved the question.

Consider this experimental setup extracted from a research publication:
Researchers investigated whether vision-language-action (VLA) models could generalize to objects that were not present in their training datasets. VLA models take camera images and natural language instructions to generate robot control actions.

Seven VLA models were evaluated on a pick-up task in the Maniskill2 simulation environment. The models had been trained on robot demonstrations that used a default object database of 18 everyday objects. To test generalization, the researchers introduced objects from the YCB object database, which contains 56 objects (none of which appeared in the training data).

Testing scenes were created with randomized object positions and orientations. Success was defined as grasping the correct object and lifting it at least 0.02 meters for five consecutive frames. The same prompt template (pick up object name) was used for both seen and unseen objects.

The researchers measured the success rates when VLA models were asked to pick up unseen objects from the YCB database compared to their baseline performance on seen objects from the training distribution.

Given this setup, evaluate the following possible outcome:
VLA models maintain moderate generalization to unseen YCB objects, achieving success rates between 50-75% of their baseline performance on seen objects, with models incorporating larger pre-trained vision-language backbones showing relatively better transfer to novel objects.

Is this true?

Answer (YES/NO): NO